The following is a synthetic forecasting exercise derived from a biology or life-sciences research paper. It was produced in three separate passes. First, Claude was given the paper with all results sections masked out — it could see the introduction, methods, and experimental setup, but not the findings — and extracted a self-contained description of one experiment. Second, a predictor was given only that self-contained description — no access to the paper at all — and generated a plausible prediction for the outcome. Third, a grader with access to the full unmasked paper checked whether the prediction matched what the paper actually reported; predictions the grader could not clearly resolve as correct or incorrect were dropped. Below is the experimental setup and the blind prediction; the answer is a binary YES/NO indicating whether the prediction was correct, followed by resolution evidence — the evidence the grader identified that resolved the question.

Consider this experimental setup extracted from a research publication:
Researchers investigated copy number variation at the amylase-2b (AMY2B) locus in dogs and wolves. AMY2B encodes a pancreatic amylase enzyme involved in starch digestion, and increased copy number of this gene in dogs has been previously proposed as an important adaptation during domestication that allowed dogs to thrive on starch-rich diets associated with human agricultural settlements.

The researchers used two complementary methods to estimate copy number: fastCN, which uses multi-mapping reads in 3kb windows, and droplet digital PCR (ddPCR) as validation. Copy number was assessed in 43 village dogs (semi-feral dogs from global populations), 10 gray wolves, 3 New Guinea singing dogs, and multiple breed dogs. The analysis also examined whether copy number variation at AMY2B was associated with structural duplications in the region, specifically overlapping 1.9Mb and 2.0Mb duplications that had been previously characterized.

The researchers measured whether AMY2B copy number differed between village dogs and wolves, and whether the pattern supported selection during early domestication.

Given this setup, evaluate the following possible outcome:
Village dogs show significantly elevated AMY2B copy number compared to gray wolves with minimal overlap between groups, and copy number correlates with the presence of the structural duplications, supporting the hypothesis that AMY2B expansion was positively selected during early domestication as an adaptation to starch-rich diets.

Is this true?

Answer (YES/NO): NO